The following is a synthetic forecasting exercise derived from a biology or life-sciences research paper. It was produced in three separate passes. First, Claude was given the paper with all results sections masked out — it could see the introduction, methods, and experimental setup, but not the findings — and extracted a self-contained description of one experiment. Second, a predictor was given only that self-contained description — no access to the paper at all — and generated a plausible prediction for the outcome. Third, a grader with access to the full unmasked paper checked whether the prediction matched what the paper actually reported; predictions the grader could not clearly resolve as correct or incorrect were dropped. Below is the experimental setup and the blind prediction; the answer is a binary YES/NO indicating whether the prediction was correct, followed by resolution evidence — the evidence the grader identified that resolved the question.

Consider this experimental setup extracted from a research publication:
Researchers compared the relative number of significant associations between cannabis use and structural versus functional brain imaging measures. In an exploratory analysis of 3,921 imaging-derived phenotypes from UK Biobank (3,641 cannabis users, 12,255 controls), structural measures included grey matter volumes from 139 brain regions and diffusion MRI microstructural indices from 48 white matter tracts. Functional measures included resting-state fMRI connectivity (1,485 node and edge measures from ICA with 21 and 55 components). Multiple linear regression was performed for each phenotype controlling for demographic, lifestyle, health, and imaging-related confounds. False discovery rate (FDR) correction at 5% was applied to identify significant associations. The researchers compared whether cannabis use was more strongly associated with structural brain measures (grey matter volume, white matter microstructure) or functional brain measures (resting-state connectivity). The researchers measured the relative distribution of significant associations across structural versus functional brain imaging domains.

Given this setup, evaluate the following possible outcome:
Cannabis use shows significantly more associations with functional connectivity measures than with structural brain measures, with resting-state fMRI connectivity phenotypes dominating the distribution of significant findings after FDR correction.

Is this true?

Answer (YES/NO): NO